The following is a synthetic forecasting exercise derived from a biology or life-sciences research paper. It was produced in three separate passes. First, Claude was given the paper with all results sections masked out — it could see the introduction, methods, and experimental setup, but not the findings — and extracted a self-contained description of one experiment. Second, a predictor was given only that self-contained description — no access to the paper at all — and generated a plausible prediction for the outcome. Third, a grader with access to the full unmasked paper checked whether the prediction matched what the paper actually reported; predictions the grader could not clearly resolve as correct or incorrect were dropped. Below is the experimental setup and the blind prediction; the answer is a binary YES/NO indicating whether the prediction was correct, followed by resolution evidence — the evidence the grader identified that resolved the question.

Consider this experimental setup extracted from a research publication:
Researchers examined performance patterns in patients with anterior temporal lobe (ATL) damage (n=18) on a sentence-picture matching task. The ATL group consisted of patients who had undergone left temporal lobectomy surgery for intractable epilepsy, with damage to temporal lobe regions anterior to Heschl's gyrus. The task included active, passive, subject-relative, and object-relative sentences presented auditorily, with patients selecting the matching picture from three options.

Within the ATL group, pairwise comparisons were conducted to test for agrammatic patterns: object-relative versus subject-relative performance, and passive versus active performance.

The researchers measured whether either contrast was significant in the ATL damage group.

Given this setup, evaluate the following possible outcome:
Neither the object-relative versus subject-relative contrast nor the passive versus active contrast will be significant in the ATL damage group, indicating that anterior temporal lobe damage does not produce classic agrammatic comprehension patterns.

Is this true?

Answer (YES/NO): NO